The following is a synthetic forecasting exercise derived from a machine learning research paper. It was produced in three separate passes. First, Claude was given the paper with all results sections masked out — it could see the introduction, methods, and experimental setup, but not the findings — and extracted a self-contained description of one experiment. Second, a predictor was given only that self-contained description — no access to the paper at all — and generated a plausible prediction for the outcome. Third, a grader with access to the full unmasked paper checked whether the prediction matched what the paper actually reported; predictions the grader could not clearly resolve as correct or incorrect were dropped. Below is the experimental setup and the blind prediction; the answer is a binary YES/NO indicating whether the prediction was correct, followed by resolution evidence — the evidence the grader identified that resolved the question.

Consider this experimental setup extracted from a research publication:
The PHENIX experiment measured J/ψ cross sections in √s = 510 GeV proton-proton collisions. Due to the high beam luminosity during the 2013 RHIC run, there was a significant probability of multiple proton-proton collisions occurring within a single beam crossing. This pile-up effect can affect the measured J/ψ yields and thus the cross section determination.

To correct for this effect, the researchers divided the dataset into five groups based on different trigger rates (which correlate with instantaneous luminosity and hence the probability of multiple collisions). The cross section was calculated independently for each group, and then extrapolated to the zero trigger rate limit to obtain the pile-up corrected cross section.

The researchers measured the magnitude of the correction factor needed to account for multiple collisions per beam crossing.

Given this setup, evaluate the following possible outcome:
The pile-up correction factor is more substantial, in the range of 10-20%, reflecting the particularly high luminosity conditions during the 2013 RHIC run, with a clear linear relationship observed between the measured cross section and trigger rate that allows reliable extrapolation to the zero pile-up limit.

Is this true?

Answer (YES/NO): NO